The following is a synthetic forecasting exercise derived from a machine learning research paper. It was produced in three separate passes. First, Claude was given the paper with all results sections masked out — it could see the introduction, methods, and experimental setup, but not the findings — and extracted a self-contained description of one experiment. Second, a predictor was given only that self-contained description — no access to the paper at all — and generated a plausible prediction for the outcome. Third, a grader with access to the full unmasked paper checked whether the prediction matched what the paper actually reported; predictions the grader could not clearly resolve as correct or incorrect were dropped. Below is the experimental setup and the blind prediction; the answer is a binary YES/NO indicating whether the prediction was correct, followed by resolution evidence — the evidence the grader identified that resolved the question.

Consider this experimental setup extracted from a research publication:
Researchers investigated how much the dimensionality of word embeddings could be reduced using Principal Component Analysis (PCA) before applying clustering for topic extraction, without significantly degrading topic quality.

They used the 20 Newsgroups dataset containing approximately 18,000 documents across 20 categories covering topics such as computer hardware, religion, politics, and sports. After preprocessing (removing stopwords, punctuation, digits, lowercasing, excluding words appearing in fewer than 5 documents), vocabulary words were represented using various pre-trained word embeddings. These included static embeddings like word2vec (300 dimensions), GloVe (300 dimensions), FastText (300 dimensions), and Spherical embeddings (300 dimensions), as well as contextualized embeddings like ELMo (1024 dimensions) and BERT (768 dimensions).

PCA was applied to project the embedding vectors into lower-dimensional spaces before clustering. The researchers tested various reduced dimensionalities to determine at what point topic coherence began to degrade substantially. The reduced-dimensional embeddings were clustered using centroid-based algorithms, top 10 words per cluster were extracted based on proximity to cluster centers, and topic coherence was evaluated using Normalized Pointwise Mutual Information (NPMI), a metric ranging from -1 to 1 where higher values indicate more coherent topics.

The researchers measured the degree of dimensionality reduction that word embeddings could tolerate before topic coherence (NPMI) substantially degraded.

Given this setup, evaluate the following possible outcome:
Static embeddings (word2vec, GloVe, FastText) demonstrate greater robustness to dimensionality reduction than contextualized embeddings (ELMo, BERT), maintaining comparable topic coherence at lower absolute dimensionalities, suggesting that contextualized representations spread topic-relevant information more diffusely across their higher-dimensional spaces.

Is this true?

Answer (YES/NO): NO